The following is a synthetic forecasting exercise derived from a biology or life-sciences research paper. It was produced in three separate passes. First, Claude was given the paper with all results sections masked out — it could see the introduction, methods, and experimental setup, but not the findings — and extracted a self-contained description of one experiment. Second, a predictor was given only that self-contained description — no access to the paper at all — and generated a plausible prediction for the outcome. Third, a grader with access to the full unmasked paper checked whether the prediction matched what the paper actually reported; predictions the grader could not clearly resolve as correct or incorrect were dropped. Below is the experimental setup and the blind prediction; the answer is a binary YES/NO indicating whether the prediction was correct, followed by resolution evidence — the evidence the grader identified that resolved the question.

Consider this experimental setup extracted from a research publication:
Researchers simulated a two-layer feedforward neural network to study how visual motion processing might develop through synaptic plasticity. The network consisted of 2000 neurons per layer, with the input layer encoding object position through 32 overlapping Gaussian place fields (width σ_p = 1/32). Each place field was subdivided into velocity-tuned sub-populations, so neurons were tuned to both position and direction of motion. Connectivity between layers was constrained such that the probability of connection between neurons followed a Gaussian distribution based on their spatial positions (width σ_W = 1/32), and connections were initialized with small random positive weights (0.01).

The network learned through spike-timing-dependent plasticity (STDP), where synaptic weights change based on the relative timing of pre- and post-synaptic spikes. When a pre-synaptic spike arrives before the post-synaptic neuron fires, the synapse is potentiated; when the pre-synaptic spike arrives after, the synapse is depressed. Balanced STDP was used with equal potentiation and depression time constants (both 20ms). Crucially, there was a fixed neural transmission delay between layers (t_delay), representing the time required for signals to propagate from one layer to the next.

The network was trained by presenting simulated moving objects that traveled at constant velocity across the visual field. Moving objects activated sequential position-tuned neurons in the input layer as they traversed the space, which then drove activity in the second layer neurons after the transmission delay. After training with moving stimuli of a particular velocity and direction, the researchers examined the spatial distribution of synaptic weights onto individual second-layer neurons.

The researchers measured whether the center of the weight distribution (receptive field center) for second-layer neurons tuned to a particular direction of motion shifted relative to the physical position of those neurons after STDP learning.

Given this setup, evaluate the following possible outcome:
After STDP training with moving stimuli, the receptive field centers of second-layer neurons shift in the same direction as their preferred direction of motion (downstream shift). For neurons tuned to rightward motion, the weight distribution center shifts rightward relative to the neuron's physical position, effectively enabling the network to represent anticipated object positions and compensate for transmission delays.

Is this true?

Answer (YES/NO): NO